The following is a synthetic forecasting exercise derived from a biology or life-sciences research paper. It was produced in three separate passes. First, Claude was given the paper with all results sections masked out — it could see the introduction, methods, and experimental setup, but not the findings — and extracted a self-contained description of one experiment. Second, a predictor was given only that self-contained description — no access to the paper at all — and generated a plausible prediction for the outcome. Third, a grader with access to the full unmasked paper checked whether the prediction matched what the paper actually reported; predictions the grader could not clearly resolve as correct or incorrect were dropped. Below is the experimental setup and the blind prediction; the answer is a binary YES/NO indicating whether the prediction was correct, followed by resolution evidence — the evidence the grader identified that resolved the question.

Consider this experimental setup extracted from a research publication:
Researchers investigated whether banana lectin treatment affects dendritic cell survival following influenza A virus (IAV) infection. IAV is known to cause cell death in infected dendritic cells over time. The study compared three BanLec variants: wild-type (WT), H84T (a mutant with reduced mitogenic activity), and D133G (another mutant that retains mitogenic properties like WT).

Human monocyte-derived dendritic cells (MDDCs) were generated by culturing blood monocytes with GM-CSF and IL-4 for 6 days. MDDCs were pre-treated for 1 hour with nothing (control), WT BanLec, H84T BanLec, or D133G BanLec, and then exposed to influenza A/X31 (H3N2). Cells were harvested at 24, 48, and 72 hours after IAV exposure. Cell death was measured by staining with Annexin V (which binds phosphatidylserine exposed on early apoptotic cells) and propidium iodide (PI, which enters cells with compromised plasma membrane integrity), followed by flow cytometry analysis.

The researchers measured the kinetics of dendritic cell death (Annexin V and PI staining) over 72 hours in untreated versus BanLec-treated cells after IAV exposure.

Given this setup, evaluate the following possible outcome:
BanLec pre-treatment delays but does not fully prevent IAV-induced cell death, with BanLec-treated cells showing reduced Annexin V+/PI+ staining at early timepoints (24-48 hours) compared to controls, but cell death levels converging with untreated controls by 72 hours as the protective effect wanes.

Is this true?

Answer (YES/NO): NO